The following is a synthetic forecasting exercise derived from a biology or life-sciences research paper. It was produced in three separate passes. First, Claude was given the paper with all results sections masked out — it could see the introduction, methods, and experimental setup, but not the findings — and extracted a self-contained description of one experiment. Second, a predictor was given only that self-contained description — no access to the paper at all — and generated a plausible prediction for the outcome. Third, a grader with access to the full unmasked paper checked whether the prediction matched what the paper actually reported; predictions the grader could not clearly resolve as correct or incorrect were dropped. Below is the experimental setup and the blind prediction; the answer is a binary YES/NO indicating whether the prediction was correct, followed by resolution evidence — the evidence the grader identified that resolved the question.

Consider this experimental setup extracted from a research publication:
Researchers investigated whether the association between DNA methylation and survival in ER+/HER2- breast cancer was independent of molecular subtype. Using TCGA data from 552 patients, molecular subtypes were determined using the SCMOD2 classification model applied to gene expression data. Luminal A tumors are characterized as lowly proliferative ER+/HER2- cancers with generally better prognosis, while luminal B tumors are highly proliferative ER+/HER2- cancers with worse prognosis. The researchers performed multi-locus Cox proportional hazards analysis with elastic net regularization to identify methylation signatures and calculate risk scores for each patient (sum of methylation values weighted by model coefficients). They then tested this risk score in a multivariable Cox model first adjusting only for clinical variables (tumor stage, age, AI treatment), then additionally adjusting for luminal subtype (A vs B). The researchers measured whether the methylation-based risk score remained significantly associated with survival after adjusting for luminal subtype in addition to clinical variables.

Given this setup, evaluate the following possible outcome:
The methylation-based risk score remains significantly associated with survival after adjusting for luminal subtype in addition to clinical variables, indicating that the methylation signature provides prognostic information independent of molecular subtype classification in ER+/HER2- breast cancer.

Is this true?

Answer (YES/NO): YES